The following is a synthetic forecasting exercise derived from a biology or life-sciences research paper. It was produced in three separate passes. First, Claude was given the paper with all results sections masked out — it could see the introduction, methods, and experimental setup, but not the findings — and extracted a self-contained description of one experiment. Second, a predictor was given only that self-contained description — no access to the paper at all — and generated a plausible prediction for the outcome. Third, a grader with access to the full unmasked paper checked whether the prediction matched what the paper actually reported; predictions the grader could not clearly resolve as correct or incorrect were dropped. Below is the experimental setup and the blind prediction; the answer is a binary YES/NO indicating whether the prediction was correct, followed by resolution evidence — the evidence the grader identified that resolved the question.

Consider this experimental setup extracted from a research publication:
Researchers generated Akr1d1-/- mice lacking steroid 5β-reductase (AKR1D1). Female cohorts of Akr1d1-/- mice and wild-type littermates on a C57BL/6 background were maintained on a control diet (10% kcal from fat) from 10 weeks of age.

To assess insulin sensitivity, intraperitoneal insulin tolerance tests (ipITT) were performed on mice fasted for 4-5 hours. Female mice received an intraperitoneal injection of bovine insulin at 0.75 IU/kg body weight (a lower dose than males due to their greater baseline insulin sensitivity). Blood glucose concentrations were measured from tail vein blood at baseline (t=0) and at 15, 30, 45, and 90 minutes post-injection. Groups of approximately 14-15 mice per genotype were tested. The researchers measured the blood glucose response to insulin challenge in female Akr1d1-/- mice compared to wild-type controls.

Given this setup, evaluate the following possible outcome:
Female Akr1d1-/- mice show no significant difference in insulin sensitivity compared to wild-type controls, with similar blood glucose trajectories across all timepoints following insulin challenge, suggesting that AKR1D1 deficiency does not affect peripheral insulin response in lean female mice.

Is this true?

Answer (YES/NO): YES